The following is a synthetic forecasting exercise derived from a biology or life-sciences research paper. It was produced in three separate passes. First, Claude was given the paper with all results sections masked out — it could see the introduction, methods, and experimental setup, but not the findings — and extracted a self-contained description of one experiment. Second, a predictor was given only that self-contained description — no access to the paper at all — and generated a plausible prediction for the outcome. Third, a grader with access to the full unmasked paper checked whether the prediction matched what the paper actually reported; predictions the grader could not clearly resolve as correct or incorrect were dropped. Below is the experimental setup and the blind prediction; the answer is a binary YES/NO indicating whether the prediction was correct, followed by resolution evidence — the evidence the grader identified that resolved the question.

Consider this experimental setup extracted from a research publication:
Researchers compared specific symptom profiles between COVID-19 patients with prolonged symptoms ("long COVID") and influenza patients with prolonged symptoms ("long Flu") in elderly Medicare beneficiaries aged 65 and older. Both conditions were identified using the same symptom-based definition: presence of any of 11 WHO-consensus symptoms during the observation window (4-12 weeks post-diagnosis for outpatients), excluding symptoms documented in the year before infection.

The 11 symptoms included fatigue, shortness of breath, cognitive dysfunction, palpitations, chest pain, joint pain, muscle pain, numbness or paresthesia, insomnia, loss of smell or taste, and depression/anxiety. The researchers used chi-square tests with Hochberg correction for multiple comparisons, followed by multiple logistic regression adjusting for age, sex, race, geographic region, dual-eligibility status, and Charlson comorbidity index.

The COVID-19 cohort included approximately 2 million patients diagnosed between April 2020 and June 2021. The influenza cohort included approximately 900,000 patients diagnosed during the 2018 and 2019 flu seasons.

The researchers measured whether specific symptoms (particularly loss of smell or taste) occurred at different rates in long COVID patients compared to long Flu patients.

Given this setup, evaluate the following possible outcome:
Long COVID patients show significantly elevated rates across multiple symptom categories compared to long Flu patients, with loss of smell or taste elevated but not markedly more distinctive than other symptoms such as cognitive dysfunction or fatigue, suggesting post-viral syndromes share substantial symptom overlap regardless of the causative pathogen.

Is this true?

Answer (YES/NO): NO